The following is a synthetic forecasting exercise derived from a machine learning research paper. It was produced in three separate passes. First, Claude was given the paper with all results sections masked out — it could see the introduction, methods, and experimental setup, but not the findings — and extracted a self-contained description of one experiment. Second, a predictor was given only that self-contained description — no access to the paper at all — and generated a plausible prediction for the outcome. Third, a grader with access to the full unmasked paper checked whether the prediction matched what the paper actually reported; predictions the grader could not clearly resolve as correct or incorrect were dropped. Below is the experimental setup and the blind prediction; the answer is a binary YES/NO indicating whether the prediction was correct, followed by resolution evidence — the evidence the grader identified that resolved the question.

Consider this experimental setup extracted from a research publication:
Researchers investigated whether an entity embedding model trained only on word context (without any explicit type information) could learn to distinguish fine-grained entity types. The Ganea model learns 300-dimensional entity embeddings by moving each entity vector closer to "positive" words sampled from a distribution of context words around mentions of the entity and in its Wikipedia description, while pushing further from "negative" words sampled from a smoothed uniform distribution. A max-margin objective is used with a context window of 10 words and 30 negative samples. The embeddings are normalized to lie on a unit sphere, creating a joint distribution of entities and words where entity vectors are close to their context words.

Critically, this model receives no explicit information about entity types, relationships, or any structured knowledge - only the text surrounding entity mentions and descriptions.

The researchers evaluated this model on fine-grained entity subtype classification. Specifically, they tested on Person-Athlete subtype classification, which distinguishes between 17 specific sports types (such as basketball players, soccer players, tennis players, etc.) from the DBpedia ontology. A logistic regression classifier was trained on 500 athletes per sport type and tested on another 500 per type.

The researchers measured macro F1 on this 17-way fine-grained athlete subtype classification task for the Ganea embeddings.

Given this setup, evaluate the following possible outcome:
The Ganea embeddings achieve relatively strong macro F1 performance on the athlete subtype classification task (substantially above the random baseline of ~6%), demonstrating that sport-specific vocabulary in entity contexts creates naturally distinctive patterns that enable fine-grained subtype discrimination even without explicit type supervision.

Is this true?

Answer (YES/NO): YES